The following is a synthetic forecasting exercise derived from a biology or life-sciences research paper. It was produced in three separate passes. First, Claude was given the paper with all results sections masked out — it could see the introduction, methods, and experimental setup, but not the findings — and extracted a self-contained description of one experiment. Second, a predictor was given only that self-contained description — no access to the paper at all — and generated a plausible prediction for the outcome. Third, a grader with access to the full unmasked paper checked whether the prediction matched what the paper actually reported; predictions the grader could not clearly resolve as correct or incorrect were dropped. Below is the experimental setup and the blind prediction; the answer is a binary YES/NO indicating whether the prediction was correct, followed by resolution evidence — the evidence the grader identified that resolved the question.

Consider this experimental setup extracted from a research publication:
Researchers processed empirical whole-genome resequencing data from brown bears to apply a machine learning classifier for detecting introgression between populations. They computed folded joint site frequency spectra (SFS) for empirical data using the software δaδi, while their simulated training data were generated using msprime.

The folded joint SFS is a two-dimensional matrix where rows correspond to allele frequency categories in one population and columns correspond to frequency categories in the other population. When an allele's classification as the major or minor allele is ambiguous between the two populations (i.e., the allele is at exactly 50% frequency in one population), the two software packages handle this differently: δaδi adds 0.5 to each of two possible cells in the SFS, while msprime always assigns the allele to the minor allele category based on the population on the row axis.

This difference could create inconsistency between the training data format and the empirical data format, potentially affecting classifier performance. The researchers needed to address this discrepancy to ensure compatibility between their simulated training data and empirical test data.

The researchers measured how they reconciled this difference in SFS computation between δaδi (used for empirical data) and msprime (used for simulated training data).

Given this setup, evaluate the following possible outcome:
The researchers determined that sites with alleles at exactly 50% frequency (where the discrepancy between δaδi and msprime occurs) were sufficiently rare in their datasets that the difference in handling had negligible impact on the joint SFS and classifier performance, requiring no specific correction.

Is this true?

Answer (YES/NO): NO